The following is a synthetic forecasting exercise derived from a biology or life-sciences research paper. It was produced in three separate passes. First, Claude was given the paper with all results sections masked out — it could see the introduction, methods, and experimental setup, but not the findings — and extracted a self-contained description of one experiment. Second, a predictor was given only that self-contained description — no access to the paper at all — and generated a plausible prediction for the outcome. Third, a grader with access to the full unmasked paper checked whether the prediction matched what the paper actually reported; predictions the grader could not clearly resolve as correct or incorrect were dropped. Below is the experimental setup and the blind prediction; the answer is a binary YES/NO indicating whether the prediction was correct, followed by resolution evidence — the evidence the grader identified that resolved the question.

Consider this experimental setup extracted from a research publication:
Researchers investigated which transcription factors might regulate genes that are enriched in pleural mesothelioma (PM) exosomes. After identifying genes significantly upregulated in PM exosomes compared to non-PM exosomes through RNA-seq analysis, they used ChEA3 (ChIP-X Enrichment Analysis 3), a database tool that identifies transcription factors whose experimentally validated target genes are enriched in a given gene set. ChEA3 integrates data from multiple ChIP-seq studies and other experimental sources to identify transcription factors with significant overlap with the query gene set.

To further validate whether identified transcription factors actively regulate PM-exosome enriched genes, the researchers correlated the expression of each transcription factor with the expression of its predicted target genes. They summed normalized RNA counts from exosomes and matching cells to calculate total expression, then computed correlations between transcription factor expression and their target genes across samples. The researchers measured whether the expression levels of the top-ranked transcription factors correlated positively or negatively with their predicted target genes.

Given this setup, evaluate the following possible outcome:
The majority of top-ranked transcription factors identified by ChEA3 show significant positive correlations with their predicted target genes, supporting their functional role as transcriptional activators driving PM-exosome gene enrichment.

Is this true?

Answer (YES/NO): NO